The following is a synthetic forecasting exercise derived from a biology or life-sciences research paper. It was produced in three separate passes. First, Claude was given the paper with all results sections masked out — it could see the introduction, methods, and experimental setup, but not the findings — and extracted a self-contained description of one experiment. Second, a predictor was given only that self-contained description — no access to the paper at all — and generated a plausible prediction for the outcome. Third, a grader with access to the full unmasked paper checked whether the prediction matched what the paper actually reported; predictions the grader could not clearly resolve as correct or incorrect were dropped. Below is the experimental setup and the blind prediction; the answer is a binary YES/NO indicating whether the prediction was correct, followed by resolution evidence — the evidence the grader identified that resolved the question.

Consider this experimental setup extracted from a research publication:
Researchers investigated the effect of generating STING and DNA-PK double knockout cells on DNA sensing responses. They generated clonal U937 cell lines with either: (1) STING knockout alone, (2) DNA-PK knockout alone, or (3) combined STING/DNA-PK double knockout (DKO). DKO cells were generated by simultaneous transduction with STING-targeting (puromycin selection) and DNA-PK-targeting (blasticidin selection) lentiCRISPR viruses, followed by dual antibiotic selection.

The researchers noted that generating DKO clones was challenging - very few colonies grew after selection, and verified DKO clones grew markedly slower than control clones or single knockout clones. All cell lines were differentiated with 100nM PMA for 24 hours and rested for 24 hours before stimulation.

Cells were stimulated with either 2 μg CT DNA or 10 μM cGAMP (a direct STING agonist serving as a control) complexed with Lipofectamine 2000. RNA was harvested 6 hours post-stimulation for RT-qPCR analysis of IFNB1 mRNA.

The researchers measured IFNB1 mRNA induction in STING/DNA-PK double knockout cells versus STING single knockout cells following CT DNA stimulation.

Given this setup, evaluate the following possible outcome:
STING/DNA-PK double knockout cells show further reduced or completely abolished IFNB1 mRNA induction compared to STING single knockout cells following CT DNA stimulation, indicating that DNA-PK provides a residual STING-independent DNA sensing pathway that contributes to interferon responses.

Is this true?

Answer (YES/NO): YES